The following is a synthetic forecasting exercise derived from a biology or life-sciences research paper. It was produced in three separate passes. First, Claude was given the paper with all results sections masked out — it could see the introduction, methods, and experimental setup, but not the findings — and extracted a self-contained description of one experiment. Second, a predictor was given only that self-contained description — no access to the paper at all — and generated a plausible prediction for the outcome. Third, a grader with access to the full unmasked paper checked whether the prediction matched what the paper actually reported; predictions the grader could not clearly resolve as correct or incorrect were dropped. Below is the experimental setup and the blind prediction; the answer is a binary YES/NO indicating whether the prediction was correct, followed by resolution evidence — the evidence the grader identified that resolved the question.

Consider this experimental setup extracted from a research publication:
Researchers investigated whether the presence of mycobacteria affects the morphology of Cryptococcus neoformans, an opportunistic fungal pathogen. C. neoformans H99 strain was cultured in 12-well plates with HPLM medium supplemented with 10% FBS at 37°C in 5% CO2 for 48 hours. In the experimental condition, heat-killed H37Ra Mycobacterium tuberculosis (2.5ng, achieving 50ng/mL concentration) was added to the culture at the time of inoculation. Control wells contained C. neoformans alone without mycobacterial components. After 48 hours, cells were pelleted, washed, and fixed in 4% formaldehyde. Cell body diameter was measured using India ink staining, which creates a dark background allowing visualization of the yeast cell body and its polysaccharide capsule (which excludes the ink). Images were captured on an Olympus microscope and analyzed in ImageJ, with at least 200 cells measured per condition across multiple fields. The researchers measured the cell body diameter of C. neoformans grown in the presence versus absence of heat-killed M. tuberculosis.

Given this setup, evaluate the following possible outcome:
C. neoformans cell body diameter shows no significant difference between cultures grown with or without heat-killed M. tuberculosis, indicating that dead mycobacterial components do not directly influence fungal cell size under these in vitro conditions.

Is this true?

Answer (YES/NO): NO